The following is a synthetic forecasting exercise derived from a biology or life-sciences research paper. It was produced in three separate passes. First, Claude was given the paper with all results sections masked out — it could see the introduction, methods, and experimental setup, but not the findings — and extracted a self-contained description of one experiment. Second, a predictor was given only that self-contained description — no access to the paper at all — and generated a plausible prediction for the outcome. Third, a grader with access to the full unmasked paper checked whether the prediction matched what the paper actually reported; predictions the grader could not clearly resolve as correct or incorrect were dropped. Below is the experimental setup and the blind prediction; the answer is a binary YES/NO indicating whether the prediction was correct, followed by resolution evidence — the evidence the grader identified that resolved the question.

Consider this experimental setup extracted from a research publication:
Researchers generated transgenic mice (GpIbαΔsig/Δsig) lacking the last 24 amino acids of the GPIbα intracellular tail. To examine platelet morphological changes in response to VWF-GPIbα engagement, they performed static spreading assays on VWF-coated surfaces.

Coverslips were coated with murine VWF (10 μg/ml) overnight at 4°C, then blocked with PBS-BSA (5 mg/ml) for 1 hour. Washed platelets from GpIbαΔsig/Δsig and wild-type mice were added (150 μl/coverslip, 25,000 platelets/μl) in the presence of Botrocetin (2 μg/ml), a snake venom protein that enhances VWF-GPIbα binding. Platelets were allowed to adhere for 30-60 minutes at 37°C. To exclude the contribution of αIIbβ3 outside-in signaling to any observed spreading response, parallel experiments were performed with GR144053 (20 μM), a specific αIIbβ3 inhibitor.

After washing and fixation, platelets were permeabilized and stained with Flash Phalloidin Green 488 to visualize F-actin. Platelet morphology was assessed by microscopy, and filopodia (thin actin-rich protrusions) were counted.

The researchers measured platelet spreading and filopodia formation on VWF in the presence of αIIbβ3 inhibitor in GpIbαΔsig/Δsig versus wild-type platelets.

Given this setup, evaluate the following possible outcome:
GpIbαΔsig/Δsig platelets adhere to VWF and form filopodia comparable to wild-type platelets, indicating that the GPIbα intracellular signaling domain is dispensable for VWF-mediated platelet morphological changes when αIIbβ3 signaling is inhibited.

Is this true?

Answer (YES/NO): NO